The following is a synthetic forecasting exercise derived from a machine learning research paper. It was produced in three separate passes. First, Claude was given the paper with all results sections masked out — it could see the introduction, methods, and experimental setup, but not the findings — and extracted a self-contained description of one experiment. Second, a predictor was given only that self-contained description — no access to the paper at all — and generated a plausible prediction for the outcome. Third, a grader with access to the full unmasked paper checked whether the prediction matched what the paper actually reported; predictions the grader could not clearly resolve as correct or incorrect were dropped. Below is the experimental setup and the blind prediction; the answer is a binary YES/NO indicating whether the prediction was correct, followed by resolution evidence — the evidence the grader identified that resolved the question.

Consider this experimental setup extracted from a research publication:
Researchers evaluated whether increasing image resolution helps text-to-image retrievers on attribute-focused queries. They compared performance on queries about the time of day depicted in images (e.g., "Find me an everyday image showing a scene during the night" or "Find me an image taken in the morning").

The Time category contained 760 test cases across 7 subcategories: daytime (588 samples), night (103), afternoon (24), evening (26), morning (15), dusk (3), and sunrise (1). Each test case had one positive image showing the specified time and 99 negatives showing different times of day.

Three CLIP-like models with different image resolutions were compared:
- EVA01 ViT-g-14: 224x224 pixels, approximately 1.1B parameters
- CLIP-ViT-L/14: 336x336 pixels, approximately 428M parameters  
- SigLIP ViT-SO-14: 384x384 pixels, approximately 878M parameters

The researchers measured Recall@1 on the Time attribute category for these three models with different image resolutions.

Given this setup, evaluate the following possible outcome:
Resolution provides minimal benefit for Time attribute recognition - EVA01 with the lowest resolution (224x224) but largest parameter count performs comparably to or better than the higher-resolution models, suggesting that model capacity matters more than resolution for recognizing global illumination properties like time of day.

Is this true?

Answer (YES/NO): NO